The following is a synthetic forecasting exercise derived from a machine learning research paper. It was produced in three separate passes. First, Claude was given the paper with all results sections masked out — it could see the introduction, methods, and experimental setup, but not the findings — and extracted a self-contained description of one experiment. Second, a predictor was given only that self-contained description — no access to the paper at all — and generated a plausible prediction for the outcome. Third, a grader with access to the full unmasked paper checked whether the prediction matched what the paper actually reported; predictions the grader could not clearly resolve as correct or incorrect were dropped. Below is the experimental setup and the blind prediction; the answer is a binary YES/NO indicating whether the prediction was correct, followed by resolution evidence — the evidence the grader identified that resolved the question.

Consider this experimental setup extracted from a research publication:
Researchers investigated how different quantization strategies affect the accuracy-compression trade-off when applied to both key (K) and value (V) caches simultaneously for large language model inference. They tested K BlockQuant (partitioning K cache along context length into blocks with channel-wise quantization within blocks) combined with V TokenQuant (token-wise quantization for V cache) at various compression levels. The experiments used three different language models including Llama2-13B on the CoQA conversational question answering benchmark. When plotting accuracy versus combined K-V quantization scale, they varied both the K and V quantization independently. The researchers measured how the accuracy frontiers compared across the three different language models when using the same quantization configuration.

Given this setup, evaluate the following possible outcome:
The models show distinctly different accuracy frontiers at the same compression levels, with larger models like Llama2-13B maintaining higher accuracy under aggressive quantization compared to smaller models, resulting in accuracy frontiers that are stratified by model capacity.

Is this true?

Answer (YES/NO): NO